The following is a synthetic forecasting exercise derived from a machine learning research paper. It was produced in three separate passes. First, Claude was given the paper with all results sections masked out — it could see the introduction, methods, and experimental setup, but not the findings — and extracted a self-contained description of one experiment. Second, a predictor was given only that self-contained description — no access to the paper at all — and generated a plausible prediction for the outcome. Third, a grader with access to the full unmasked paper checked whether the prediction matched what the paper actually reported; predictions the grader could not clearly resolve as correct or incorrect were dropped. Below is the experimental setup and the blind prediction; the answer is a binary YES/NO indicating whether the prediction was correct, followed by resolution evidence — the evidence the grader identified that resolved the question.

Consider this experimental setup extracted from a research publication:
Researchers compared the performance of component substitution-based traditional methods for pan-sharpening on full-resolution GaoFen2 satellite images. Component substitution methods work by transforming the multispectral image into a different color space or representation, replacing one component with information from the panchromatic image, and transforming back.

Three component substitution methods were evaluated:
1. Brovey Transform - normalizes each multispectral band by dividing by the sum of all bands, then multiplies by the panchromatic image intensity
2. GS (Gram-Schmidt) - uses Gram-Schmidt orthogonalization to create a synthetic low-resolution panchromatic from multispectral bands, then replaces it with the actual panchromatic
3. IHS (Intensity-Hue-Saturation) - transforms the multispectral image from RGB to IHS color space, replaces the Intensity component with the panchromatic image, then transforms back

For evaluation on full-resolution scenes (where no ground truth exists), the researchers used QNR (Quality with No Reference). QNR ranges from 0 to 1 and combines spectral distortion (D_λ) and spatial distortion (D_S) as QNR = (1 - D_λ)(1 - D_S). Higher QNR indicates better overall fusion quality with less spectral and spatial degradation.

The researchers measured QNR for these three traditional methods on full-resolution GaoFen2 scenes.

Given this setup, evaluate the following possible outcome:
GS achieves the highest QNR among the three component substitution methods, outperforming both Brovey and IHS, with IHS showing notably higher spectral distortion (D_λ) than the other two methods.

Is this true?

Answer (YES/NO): NO